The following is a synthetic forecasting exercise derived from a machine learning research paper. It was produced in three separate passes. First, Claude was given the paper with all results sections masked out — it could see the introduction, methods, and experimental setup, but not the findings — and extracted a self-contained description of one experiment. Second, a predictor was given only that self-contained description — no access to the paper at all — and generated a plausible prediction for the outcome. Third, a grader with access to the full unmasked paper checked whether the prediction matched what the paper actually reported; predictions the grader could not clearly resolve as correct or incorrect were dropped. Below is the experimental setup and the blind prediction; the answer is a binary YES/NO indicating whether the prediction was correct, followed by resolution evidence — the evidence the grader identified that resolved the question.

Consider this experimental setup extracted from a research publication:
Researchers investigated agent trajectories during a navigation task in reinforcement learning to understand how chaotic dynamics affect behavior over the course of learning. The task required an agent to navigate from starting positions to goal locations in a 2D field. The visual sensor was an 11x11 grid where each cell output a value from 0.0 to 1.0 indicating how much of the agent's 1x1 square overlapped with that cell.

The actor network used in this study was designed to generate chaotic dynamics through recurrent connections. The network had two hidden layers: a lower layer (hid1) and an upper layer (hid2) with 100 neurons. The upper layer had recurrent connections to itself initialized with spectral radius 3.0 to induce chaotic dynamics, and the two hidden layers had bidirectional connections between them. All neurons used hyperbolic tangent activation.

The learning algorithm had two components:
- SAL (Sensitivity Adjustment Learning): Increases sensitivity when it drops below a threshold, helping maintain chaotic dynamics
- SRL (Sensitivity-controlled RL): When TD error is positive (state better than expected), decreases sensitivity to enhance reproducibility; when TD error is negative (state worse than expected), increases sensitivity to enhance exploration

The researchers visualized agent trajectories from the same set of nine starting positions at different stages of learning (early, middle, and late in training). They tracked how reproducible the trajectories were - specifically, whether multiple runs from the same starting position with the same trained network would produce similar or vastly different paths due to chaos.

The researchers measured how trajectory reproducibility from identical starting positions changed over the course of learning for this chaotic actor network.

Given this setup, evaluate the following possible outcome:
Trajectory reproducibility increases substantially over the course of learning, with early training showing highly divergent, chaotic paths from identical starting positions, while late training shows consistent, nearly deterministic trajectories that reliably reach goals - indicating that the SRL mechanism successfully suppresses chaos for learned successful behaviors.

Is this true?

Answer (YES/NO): NO